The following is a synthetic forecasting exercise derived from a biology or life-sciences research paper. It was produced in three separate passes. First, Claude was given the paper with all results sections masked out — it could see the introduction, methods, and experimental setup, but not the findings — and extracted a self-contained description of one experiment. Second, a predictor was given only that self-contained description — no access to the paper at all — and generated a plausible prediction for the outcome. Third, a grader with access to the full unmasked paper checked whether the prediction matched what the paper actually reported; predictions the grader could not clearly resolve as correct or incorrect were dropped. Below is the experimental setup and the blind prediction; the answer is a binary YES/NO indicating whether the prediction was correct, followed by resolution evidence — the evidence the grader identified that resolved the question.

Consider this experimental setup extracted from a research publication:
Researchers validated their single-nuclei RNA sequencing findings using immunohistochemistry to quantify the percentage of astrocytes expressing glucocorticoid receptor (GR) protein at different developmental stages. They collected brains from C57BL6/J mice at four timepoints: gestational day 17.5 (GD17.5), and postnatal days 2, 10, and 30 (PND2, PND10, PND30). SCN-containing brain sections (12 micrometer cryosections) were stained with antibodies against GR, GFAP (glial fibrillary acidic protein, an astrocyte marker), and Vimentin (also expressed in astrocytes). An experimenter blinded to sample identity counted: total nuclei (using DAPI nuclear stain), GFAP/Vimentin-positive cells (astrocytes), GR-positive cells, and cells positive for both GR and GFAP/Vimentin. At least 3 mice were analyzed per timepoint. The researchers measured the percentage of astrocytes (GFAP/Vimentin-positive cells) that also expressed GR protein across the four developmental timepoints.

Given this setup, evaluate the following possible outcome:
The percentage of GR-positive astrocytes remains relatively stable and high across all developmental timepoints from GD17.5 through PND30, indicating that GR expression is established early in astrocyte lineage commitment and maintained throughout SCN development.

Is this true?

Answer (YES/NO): NO